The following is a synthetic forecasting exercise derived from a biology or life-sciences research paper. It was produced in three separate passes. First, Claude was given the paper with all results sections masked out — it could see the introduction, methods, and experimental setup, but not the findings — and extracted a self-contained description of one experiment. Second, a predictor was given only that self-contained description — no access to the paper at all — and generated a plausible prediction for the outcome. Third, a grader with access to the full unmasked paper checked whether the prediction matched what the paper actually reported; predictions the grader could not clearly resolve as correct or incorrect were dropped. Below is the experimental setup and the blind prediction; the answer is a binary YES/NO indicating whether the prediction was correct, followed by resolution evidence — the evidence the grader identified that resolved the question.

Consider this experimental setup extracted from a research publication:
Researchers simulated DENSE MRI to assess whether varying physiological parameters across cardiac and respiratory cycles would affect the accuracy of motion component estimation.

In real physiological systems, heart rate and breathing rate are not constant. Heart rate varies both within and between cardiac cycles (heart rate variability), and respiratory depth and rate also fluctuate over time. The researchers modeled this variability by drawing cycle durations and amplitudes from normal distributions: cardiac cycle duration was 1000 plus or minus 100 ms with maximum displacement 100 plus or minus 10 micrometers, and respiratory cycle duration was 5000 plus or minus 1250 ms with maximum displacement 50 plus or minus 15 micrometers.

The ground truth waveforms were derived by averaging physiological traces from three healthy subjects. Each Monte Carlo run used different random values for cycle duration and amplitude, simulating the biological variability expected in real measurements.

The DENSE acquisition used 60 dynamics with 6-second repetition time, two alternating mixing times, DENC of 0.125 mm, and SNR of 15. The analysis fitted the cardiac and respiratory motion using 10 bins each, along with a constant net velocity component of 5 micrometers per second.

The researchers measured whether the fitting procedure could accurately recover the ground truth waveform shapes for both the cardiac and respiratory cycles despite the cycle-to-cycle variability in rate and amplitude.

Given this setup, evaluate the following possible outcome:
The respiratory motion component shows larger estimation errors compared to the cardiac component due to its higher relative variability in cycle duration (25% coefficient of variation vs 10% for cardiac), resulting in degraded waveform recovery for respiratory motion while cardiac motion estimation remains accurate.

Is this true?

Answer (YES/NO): NO